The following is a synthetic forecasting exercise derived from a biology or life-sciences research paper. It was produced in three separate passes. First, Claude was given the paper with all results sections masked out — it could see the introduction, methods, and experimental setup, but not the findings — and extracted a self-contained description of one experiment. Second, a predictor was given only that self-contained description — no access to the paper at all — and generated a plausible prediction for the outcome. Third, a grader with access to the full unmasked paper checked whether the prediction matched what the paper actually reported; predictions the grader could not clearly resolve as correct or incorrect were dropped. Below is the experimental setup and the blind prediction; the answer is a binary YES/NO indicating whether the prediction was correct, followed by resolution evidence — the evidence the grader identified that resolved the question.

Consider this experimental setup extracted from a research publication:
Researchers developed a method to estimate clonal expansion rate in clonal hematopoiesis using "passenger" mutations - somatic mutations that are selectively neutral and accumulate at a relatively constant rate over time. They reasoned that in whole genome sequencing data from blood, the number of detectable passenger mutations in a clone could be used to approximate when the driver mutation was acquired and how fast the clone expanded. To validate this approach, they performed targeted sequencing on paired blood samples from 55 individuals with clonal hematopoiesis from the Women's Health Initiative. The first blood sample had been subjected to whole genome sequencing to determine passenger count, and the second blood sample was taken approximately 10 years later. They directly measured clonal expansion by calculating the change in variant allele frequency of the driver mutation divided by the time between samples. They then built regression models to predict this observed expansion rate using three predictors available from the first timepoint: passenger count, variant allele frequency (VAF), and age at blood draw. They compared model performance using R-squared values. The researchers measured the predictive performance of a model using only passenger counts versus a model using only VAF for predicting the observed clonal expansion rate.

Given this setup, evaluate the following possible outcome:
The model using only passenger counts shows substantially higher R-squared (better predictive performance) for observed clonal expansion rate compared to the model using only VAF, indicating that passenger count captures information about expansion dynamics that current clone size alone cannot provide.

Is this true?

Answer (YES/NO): YES